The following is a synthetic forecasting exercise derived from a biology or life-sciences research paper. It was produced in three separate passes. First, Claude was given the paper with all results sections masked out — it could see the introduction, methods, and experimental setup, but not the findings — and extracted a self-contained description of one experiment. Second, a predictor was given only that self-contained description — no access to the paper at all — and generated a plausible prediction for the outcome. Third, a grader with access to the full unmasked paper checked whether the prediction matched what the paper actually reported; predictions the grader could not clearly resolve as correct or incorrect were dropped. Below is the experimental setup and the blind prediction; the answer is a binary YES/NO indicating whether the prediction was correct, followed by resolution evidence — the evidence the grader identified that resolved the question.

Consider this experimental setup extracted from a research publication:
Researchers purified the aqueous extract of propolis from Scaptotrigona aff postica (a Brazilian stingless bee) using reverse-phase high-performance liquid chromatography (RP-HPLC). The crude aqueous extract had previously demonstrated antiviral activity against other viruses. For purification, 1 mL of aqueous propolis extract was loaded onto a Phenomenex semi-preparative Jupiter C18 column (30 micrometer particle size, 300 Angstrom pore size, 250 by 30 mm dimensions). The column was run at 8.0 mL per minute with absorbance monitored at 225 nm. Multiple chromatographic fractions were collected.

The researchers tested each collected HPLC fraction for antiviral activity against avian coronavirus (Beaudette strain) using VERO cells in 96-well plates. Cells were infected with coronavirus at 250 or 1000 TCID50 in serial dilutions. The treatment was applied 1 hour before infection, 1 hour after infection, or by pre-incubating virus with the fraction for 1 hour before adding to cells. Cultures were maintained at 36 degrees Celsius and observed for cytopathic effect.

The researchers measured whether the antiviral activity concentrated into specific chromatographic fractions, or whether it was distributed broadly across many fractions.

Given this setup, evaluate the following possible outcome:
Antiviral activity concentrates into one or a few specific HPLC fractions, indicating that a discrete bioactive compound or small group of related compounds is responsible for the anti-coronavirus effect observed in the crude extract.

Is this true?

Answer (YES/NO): YES